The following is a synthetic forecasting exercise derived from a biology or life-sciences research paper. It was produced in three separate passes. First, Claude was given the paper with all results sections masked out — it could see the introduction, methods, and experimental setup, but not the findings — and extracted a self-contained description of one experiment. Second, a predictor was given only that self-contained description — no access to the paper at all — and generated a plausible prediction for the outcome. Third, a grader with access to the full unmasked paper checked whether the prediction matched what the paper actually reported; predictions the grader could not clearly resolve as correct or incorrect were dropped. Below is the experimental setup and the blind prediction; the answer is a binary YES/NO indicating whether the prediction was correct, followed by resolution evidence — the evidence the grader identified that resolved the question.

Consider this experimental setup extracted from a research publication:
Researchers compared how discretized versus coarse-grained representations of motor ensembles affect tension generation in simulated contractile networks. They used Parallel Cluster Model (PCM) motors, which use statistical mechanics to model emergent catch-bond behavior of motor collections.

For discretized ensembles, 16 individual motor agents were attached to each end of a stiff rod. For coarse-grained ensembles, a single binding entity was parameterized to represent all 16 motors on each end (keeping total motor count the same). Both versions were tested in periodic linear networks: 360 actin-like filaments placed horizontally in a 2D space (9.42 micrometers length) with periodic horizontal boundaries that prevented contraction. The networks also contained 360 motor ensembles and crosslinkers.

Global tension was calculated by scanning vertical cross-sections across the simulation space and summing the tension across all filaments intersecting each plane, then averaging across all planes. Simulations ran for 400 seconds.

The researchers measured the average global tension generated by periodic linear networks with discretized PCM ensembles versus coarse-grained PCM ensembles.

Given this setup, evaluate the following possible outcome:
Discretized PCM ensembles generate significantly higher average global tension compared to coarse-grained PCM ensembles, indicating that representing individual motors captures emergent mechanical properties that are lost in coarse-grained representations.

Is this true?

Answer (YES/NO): NO